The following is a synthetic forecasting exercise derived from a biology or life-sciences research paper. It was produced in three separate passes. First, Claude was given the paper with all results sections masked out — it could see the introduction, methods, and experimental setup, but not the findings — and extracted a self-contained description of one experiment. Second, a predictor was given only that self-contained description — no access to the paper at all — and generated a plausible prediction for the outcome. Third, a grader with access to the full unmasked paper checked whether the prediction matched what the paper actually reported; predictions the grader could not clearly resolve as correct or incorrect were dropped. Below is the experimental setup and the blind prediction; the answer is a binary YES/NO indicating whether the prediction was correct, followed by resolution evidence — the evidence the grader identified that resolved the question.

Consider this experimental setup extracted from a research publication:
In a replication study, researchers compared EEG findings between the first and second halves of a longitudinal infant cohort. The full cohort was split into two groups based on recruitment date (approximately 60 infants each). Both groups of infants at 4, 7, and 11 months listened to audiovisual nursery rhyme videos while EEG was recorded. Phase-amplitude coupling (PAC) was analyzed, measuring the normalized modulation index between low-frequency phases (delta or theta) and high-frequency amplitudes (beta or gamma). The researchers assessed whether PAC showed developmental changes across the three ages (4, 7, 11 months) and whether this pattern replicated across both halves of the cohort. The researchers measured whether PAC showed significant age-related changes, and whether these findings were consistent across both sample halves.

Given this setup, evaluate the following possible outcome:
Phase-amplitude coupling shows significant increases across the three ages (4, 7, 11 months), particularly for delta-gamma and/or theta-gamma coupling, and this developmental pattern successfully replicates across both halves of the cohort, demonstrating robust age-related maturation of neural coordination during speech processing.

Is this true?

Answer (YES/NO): NO